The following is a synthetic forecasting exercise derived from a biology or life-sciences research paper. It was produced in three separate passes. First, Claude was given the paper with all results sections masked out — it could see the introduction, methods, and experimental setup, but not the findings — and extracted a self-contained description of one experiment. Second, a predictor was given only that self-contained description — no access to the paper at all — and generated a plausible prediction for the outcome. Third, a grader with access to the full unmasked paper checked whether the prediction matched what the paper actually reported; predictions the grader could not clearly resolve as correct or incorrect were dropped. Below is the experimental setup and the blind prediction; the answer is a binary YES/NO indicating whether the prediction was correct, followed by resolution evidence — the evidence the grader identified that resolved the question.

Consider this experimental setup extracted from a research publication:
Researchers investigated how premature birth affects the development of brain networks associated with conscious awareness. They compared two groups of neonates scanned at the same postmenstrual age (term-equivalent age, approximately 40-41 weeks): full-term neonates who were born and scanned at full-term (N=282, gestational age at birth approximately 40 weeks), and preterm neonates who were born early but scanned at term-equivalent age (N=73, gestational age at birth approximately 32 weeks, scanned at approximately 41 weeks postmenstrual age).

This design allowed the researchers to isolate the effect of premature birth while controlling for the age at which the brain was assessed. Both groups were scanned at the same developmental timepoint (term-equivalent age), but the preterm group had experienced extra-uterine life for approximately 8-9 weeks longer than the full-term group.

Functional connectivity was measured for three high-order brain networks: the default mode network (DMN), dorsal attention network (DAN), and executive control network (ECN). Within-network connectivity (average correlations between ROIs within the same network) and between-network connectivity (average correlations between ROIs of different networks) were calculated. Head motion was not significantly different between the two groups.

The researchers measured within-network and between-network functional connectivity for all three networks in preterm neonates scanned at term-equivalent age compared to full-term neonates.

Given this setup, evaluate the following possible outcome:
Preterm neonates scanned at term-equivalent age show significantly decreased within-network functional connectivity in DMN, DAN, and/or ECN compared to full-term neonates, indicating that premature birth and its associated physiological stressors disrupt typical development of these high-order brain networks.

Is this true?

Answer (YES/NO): YES